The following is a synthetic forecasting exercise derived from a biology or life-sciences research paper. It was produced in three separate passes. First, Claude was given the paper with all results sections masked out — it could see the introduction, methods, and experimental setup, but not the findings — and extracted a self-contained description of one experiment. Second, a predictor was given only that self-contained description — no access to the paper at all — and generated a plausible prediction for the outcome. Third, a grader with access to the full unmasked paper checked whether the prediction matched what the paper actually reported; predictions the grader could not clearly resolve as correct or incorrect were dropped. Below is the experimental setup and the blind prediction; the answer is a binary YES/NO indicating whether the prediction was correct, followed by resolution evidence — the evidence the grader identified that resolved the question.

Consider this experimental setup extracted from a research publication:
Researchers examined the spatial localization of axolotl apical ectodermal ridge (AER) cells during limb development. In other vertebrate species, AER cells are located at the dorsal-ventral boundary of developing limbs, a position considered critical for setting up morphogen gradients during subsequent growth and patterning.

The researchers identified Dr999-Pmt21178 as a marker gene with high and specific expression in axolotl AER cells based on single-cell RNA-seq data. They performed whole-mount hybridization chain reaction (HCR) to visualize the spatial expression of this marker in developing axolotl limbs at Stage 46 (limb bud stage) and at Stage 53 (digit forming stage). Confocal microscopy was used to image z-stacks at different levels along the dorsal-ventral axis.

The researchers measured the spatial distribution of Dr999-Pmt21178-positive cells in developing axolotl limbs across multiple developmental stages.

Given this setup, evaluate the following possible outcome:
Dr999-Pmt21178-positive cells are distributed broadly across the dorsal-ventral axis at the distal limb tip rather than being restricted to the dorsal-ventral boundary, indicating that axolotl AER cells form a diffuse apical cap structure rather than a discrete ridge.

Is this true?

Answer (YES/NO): NO